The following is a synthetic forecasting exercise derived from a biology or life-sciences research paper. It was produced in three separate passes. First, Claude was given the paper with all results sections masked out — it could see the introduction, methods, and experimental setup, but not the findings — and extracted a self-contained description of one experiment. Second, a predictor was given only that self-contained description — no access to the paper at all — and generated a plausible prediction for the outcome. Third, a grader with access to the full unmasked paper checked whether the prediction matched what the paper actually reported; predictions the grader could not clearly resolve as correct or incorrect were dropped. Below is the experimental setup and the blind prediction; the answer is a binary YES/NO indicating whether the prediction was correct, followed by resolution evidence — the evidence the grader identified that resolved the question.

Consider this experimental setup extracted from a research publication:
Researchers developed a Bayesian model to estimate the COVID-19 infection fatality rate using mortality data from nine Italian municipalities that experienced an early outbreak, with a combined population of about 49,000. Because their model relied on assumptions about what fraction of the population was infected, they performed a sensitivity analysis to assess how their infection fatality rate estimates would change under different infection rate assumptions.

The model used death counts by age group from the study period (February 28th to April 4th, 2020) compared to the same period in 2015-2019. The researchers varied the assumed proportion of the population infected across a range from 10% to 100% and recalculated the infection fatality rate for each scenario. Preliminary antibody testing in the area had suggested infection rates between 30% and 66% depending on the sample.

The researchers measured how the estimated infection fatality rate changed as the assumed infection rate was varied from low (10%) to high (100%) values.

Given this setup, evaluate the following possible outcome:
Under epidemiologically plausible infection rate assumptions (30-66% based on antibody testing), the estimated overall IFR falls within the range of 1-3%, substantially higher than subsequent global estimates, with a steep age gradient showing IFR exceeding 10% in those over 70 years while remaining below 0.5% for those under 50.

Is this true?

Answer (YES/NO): NO